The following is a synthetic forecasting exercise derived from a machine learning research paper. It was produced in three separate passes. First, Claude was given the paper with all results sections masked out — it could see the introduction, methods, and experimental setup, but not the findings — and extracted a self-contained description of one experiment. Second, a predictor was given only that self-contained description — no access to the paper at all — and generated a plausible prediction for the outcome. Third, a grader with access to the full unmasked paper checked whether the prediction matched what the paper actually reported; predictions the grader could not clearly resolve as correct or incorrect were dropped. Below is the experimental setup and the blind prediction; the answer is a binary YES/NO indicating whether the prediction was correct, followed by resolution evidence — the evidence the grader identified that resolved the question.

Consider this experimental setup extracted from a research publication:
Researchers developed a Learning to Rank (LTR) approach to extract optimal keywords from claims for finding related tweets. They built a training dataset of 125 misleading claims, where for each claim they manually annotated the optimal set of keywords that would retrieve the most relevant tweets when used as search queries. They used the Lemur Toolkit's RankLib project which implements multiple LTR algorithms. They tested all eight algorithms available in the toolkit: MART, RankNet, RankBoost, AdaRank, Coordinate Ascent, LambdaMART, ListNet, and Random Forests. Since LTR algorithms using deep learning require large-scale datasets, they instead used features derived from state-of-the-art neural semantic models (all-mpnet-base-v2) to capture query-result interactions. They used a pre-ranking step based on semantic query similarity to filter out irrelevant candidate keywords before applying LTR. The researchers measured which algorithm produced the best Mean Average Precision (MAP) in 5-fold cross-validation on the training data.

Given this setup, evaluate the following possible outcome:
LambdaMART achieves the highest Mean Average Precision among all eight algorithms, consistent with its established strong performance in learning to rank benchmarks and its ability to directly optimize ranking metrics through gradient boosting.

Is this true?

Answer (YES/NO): NO